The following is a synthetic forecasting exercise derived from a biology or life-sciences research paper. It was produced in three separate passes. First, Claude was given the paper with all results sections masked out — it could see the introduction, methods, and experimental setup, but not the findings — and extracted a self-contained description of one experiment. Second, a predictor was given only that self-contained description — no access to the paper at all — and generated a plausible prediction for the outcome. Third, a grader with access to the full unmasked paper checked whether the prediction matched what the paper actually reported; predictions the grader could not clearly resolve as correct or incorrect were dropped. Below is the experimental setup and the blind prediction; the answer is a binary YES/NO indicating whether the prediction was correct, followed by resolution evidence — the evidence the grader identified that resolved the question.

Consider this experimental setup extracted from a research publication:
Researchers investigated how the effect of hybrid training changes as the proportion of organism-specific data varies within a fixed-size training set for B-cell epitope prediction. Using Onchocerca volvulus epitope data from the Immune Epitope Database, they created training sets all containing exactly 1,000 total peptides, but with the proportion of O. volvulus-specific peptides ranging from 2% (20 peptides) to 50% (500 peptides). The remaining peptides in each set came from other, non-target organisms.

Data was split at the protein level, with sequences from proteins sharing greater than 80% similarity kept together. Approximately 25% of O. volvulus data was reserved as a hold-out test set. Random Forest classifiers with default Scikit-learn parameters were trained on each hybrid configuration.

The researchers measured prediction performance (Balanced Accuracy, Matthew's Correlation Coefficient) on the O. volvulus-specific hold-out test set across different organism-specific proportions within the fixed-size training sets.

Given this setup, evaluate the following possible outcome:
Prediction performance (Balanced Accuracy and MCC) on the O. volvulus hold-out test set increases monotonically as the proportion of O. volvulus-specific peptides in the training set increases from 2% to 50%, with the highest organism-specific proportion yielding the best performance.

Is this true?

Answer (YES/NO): YES